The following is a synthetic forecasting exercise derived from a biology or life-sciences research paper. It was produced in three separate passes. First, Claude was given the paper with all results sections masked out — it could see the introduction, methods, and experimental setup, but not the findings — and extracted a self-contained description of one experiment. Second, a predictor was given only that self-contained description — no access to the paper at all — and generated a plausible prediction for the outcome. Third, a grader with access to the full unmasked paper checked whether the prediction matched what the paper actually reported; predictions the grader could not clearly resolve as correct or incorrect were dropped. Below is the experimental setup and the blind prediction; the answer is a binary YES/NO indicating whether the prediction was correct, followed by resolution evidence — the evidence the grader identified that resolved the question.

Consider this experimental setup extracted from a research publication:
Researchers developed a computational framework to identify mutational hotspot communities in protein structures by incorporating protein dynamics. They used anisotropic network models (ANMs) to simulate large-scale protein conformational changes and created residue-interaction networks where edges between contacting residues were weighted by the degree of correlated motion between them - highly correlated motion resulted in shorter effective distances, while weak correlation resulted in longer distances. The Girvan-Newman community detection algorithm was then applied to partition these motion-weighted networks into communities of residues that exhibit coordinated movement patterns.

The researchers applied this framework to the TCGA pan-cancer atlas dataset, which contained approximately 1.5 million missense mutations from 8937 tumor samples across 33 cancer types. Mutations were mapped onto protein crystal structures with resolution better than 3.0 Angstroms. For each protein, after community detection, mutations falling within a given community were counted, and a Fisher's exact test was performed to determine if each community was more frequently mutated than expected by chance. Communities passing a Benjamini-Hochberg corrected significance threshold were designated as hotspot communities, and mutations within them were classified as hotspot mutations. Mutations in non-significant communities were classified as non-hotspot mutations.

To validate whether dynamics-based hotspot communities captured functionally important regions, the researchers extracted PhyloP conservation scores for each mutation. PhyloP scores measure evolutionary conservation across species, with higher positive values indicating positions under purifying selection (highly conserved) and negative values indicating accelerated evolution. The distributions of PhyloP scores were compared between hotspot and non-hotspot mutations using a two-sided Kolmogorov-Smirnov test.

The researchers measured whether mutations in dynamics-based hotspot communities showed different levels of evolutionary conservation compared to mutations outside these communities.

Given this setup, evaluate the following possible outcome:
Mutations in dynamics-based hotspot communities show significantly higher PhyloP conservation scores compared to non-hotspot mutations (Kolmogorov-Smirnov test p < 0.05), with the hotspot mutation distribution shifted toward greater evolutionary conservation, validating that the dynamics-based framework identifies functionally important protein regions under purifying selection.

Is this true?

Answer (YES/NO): YES